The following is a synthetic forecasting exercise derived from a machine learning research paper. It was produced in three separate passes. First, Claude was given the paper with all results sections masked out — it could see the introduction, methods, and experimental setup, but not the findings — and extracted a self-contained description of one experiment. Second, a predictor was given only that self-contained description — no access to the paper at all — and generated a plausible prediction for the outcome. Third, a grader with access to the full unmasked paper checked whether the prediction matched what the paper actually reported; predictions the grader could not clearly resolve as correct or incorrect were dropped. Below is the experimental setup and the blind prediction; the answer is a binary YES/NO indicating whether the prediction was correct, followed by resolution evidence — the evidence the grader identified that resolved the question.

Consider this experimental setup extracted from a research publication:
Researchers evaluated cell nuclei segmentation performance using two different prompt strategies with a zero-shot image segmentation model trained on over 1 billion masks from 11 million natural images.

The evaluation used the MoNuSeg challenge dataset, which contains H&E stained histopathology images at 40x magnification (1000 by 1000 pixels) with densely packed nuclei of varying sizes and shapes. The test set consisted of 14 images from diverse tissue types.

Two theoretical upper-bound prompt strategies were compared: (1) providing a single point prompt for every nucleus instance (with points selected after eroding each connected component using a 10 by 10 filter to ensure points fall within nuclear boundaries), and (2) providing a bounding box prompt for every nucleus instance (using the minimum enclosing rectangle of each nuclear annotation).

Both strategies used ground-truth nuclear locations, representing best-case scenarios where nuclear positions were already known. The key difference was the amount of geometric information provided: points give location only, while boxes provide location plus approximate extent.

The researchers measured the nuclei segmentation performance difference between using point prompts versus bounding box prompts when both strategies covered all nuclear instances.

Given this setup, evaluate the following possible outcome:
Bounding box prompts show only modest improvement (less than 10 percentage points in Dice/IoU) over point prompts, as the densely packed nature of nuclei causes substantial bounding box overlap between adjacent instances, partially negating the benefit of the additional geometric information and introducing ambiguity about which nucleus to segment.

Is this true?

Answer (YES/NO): NO